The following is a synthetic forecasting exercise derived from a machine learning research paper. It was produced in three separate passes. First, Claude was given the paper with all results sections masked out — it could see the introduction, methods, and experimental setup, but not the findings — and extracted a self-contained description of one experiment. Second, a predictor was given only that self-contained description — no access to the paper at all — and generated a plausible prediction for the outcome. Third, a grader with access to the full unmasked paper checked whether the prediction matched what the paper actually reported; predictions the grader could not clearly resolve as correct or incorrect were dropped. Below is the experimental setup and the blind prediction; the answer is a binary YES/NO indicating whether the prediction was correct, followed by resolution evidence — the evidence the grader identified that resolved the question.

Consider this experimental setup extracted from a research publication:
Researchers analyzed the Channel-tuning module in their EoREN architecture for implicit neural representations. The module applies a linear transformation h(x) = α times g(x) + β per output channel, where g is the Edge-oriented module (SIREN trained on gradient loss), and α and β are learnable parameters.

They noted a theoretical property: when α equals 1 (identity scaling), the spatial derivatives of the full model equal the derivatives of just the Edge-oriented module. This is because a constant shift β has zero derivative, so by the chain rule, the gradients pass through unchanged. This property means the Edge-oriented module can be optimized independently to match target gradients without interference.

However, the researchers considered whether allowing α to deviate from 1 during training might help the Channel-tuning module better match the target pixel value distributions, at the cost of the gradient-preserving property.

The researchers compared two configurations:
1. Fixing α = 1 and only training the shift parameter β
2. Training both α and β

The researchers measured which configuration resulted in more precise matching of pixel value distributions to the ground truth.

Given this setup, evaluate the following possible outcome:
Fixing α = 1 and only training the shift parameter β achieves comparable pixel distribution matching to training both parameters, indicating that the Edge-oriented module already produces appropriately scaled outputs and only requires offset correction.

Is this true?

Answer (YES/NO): NO